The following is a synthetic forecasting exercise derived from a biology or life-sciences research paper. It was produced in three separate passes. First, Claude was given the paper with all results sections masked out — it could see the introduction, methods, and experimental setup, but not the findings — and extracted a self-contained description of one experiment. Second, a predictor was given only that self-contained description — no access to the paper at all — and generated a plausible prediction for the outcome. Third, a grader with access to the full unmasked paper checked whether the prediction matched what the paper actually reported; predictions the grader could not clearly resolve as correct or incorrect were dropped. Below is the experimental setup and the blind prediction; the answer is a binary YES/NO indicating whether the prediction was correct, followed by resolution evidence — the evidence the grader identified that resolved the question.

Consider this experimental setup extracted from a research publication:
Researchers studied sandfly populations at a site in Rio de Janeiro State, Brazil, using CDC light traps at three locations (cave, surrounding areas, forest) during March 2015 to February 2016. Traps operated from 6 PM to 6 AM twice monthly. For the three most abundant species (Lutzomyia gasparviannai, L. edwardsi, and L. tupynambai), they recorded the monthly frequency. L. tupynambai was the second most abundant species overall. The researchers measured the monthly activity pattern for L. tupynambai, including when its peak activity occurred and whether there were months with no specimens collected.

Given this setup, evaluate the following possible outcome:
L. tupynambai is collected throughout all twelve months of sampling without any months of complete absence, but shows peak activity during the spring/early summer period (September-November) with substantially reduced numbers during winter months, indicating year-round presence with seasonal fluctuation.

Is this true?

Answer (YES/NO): NO